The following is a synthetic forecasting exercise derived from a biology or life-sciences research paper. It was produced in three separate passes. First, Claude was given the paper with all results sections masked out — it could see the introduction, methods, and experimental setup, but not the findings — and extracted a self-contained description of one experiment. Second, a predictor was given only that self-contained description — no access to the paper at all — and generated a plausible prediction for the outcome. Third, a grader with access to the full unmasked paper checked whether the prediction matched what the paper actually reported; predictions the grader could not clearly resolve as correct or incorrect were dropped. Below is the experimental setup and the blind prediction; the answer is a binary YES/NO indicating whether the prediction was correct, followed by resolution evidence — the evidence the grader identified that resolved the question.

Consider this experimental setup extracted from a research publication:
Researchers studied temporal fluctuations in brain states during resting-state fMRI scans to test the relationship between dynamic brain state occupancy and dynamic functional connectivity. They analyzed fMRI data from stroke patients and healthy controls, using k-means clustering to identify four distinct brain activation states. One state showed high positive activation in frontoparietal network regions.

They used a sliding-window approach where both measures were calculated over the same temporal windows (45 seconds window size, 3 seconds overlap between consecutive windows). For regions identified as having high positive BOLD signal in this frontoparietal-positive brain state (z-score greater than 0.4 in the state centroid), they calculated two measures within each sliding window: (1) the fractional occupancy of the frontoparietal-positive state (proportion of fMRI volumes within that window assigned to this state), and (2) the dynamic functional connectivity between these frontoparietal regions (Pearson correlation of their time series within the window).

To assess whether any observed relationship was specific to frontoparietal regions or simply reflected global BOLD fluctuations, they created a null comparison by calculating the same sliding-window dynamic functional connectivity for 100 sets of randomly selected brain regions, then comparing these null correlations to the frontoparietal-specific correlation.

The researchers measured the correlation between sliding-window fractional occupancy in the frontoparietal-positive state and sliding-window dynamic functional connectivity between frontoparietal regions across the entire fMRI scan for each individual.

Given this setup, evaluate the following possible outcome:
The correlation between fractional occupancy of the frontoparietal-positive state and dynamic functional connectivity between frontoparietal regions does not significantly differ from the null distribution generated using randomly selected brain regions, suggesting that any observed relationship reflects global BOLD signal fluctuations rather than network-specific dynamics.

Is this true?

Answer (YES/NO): NO